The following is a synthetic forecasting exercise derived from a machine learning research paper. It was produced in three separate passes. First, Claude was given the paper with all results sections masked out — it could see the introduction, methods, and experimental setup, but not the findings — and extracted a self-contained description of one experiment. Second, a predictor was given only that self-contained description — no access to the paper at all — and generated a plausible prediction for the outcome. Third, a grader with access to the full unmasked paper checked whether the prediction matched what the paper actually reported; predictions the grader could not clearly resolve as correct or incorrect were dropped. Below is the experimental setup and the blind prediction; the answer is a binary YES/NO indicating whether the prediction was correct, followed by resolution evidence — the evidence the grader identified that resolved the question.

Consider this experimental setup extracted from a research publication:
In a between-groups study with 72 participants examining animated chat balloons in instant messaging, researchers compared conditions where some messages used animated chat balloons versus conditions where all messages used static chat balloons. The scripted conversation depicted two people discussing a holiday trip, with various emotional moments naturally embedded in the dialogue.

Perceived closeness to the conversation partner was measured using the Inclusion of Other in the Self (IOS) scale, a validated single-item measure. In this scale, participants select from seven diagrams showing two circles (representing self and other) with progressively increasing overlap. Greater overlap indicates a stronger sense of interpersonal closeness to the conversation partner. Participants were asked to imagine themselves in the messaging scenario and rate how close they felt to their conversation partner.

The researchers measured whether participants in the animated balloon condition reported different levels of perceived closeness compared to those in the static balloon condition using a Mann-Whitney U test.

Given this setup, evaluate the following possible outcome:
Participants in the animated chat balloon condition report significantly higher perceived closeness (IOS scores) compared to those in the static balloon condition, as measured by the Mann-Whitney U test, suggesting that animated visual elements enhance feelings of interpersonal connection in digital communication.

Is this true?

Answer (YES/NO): YES